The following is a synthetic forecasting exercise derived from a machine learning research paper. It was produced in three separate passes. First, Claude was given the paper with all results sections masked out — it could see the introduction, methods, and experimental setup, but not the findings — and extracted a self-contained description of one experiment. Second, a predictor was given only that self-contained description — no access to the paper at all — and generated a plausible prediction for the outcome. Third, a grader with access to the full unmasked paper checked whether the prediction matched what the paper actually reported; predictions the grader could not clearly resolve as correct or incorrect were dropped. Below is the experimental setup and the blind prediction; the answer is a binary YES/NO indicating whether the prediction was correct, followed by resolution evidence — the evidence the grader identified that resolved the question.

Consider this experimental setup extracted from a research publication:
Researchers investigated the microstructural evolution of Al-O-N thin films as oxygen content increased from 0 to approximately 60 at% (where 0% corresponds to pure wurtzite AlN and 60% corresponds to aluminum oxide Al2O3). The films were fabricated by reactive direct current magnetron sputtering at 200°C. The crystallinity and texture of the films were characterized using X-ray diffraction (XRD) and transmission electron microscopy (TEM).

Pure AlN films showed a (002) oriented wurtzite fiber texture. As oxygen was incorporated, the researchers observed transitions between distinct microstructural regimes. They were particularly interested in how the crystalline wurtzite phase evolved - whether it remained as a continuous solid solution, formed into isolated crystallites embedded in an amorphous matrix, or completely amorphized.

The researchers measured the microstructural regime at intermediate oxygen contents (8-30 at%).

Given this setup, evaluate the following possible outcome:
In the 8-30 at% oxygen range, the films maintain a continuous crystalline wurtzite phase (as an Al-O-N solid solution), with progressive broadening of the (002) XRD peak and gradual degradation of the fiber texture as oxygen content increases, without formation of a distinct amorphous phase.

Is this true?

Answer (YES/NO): NO